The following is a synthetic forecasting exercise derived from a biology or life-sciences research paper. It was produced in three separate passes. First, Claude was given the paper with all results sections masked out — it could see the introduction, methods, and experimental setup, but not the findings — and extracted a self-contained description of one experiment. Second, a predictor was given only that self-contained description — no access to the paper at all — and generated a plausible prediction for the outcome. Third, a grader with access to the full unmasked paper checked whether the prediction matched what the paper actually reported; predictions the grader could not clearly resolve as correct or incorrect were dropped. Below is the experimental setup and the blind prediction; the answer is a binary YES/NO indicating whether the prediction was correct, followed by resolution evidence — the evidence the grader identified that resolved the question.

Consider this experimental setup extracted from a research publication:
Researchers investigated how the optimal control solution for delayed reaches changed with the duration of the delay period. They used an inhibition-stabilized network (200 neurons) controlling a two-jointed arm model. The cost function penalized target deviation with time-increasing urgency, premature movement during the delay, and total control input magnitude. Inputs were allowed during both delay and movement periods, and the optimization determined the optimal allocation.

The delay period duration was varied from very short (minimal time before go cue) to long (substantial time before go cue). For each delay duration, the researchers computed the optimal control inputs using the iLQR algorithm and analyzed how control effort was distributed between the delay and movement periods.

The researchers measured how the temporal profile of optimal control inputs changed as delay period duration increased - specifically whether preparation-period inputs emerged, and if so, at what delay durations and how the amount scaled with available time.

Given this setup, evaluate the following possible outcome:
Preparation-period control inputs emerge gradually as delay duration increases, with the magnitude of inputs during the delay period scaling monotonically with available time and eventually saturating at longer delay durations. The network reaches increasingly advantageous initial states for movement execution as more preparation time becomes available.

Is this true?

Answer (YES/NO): YES